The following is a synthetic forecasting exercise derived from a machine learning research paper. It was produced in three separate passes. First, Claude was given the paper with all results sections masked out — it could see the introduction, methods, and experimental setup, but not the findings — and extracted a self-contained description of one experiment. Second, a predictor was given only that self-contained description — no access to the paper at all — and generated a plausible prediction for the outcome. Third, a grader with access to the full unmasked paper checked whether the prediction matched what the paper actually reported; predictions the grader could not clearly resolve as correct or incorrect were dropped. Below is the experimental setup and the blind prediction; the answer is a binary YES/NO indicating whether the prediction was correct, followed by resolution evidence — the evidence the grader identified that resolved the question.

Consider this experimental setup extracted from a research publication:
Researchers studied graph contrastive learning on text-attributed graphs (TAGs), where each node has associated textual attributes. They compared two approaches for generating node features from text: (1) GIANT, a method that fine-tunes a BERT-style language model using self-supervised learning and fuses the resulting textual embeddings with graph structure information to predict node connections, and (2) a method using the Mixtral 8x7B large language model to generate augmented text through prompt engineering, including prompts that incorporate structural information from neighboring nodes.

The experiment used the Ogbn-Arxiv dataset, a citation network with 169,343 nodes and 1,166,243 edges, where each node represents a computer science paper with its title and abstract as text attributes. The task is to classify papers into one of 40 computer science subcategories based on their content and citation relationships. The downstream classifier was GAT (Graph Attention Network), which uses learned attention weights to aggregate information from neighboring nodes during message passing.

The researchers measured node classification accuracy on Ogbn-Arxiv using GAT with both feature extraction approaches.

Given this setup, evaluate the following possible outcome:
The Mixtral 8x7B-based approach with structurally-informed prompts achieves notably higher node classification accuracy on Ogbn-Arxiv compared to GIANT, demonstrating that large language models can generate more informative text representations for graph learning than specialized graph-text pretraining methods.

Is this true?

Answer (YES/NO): NO